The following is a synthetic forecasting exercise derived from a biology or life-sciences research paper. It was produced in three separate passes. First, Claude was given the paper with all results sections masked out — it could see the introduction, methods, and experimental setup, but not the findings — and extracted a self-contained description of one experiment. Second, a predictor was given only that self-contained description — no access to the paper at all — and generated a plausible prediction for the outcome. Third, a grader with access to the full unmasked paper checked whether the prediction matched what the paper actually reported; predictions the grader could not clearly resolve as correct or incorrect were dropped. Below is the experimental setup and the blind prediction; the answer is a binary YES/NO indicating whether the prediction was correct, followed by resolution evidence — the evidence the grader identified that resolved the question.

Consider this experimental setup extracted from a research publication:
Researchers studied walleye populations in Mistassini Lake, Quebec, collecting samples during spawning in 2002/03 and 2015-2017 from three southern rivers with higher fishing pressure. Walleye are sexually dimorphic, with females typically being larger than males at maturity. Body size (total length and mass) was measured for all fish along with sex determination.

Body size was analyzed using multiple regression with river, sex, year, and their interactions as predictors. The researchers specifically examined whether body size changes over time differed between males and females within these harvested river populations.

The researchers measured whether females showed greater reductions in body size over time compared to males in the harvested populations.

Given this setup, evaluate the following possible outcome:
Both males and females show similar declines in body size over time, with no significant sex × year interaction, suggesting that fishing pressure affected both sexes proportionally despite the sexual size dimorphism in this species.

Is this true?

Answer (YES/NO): NO